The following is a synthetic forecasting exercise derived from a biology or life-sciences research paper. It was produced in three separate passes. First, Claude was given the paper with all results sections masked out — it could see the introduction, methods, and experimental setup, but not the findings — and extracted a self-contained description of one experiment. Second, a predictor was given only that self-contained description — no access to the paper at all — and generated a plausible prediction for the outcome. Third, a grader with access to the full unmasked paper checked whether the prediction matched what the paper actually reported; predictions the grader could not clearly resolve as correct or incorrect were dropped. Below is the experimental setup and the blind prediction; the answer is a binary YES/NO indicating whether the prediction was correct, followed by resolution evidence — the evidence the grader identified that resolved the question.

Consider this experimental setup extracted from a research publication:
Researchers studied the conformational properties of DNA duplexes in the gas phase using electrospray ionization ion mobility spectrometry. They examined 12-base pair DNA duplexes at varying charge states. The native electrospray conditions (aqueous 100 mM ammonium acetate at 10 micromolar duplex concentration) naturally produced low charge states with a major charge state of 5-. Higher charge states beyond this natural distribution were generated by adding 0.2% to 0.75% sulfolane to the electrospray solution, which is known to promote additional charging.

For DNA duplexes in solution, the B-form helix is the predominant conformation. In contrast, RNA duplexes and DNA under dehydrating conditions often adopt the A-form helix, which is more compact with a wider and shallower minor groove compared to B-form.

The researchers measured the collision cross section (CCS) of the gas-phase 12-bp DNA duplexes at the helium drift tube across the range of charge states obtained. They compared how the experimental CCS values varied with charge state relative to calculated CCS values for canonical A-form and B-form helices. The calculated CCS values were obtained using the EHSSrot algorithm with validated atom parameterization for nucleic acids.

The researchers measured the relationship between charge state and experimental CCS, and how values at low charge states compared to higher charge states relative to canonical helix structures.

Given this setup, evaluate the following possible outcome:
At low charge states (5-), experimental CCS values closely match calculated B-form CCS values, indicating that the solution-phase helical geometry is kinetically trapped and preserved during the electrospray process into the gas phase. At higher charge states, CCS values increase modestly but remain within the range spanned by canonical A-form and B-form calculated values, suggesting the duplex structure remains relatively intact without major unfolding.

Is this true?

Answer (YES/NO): NO